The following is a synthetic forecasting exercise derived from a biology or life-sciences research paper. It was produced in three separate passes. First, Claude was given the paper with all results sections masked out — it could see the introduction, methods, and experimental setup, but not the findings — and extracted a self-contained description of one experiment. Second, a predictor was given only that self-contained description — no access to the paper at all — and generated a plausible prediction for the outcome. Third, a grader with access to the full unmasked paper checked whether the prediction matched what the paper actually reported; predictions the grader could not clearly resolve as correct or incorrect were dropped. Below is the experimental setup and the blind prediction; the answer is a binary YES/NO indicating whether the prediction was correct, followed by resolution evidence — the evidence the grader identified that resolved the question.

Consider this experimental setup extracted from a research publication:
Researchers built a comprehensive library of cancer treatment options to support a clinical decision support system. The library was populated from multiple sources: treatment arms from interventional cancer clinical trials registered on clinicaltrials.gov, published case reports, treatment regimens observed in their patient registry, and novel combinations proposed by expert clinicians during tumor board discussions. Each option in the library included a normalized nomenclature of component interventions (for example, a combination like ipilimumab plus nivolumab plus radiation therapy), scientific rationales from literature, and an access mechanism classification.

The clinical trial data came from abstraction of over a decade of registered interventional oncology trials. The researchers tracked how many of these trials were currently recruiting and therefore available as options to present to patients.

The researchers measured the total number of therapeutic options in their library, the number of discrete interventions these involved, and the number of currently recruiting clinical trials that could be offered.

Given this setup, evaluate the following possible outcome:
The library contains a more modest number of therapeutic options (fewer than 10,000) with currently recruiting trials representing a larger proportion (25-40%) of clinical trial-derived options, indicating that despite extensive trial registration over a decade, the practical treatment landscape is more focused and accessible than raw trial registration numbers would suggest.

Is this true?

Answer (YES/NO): NO